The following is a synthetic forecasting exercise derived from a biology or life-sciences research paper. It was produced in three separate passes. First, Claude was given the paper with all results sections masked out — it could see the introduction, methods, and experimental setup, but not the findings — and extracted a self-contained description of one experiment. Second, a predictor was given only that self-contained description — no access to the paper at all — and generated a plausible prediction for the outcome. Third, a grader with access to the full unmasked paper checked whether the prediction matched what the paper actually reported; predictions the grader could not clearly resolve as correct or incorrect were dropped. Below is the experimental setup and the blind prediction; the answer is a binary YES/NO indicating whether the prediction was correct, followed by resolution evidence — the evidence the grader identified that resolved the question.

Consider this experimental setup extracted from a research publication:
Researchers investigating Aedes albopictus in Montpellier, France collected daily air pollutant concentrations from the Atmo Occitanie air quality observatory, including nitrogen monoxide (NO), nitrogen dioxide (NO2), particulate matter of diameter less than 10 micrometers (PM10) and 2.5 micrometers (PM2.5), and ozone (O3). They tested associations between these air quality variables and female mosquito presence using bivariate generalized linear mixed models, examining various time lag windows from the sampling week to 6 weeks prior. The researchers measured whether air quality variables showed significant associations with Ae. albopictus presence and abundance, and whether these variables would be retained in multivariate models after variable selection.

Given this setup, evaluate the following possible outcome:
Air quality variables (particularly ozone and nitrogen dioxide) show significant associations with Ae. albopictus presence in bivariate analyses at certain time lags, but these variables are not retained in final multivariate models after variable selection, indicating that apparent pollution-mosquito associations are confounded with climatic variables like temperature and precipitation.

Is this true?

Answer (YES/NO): NO